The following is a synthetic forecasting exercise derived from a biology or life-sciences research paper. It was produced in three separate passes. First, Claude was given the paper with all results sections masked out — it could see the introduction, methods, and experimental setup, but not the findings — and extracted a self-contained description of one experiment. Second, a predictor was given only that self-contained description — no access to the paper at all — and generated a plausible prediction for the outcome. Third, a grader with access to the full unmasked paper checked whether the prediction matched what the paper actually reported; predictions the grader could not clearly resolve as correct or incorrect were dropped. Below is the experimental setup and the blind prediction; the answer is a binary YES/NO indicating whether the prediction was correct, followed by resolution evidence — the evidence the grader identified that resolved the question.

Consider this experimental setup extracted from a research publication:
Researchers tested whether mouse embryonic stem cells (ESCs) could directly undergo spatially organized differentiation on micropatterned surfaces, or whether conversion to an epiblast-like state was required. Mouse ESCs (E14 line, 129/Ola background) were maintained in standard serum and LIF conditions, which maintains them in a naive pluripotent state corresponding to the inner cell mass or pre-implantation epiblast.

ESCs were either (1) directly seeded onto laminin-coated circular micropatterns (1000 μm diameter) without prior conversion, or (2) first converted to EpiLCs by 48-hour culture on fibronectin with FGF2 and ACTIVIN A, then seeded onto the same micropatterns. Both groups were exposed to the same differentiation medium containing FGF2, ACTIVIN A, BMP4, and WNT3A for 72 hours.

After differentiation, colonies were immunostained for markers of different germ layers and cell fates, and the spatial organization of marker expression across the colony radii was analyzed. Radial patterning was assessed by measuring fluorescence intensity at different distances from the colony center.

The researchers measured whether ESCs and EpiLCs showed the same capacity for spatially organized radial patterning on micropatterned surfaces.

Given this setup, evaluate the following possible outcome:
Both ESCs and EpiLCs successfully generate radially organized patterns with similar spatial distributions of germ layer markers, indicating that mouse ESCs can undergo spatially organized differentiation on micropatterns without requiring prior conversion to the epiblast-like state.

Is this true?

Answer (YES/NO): NO